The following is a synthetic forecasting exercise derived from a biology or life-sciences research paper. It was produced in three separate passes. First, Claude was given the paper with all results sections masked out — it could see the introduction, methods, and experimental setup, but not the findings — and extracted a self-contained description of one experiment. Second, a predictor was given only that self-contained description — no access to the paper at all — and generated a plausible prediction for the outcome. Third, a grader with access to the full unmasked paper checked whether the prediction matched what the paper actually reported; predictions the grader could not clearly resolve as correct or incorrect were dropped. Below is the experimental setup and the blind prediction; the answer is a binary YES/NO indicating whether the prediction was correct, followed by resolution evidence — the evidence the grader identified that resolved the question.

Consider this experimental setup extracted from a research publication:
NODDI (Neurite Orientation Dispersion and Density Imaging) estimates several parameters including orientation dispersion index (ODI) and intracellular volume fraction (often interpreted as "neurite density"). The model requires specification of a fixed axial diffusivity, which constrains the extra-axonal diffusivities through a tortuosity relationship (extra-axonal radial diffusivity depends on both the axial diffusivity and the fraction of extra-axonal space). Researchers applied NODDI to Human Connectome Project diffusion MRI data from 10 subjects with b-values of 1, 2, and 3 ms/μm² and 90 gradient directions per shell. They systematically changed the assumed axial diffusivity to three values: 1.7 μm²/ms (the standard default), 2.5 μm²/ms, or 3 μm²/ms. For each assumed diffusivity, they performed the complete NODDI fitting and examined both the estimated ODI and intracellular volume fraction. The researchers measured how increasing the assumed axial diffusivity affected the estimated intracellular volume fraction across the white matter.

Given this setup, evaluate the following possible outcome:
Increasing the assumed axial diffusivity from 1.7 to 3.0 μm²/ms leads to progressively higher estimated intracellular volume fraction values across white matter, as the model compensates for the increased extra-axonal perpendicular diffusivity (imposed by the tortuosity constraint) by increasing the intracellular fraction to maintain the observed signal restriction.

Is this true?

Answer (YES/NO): YES